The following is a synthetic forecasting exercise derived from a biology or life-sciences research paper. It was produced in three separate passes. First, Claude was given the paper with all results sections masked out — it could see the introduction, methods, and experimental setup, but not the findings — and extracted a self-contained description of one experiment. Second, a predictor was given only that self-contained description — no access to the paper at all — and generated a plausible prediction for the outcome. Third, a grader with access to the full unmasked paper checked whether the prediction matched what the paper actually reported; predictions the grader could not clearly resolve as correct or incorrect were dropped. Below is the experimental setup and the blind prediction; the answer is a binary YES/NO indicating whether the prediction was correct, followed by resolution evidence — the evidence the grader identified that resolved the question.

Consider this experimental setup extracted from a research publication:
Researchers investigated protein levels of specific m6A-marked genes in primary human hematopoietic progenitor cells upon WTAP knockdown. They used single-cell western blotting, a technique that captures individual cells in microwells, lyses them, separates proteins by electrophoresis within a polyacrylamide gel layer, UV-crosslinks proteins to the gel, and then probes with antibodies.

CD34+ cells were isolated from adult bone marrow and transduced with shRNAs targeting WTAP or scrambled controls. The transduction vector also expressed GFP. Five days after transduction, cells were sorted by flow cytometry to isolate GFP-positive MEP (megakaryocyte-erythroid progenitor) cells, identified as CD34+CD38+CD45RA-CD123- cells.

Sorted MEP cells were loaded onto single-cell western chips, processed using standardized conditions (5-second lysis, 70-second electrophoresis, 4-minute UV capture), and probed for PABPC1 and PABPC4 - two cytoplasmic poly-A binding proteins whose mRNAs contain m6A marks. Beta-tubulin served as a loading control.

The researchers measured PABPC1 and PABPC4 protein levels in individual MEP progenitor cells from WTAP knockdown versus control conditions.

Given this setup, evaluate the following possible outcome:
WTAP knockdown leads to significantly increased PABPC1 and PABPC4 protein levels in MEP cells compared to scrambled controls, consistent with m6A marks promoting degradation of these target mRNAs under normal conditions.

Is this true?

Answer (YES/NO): NO